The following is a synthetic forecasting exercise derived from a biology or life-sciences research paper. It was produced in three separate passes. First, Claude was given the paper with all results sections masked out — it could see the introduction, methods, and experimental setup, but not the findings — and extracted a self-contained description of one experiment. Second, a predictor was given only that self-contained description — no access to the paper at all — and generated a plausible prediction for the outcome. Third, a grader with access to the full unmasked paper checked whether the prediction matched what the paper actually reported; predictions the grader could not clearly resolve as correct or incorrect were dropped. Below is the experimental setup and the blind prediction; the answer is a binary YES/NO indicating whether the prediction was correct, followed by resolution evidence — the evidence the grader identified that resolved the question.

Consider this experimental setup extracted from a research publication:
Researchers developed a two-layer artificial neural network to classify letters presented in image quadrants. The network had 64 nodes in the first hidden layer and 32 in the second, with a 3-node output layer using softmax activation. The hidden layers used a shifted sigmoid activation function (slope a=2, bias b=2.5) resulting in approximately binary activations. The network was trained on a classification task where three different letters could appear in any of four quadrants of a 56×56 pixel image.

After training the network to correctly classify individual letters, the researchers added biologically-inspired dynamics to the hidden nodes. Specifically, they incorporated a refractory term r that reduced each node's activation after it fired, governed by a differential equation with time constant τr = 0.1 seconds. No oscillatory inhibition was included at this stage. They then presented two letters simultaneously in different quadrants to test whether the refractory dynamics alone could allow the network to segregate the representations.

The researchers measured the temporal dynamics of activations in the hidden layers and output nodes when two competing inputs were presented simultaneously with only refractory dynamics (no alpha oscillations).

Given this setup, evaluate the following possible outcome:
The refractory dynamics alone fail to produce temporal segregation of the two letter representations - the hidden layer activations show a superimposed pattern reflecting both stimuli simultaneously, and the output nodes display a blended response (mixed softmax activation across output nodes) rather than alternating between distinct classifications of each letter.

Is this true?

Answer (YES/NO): NO